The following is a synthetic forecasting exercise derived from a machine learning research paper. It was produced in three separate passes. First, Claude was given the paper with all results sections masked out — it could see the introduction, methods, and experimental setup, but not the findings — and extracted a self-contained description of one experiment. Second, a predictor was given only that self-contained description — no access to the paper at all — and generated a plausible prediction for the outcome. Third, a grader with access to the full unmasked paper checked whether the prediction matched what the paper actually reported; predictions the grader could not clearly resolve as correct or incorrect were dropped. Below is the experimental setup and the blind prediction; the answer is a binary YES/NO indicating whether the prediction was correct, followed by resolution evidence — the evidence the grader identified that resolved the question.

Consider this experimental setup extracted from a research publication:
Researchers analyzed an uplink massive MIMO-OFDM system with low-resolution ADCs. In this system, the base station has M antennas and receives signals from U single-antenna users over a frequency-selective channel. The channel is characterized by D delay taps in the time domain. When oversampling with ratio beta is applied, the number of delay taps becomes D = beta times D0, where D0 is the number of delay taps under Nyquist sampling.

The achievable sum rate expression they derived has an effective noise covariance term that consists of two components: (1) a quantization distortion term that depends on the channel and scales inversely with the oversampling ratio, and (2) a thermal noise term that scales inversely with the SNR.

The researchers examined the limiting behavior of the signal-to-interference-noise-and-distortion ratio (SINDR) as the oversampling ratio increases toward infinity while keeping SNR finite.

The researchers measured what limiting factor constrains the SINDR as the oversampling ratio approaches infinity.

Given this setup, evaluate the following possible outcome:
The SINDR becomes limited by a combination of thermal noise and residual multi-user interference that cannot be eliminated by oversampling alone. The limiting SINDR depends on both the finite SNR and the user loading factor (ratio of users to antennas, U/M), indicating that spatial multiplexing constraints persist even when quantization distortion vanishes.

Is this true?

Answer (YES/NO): YES